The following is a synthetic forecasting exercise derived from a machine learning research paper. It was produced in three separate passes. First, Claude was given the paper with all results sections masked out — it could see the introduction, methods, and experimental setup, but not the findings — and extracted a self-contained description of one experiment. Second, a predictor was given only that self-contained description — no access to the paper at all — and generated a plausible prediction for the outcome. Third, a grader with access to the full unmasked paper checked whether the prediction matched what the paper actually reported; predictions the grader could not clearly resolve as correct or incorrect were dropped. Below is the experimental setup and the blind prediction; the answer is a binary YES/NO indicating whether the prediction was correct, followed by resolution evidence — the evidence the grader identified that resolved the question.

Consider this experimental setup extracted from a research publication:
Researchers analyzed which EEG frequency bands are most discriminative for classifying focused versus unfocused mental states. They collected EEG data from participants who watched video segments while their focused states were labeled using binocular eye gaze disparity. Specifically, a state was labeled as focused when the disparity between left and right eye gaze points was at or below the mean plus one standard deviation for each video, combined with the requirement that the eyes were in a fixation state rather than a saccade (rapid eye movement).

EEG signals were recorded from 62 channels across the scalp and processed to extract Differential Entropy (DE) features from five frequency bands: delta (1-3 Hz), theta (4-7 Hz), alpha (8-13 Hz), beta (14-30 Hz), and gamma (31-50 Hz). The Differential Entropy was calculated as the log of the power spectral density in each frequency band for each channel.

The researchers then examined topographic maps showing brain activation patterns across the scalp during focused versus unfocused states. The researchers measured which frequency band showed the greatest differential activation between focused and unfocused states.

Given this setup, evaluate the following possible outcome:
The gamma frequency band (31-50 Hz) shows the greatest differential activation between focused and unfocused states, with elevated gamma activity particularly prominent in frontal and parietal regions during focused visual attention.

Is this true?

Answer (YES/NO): NO